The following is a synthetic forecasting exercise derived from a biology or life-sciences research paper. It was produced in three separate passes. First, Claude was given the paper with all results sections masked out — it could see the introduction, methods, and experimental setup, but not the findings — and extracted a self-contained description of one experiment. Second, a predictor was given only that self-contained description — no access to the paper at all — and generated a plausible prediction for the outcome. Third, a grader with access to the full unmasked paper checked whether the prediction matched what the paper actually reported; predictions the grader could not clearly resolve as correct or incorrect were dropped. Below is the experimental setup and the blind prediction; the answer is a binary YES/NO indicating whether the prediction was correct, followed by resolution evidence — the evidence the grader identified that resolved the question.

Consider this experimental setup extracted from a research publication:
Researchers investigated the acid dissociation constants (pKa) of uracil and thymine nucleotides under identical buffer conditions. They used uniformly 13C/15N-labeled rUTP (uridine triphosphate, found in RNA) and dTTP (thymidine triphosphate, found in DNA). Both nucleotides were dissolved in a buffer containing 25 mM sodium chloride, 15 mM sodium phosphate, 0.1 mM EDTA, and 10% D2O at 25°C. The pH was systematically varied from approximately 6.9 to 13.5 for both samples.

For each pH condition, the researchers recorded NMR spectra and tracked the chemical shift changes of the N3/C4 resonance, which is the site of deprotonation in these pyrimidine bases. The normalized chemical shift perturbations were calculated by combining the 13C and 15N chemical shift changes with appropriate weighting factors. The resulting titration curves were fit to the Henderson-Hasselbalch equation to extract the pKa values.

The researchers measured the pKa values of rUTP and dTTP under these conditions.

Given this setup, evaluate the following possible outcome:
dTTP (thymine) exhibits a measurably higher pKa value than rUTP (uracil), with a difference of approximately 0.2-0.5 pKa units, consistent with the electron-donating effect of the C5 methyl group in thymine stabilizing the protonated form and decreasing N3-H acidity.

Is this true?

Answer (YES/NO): YES